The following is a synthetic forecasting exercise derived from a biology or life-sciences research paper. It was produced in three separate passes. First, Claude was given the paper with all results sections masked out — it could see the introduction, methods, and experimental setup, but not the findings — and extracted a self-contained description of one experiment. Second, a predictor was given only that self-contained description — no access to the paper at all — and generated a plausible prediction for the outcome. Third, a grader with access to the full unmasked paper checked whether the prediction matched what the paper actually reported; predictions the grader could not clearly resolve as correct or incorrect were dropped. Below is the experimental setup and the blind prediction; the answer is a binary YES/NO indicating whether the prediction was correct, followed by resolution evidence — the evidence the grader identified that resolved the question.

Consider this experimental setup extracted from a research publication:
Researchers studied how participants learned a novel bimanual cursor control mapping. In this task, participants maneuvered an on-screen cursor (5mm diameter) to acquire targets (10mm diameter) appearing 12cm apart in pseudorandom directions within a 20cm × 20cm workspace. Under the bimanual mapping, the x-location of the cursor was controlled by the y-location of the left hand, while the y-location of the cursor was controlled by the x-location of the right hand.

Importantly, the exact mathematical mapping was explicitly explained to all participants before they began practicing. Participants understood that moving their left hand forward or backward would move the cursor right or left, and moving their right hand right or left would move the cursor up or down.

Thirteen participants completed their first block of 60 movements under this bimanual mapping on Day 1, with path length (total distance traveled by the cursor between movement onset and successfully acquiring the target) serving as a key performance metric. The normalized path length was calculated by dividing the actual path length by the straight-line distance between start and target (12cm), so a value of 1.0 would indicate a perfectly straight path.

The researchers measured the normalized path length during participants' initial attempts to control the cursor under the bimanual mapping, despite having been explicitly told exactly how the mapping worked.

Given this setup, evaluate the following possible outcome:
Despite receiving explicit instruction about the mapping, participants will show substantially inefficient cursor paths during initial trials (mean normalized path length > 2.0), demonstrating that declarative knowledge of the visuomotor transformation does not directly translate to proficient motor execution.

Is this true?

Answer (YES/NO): YES